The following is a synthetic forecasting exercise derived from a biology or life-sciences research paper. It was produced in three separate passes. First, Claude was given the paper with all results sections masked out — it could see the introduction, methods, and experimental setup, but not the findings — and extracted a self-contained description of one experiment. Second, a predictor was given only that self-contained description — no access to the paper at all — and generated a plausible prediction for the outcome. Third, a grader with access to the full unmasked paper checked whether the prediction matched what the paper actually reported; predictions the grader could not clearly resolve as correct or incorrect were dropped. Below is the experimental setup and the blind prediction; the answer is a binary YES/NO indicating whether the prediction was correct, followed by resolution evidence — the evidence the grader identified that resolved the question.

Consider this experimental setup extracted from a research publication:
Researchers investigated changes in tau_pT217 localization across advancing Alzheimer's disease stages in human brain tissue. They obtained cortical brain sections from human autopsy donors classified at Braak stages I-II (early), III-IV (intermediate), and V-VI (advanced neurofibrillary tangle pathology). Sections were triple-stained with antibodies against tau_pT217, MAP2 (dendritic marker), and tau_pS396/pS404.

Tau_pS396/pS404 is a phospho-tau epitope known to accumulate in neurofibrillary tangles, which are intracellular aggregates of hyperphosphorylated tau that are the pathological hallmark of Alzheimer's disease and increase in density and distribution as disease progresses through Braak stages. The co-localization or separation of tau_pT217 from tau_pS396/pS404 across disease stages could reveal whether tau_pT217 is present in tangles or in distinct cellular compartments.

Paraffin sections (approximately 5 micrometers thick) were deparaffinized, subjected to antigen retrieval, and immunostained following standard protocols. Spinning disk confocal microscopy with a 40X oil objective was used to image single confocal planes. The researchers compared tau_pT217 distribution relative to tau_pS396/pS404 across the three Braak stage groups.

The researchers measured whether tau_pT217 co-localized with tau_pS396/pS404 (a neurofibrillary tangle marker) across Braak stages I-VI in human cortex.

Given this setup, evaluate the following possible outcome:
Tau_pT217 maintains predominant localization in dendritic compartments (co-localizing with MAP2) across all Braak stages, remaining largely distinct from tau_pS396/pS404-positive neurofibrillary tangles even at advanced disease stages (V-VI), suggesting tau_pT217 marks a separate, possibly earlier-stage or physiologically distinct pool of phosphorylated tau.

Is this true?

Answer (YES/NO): NO